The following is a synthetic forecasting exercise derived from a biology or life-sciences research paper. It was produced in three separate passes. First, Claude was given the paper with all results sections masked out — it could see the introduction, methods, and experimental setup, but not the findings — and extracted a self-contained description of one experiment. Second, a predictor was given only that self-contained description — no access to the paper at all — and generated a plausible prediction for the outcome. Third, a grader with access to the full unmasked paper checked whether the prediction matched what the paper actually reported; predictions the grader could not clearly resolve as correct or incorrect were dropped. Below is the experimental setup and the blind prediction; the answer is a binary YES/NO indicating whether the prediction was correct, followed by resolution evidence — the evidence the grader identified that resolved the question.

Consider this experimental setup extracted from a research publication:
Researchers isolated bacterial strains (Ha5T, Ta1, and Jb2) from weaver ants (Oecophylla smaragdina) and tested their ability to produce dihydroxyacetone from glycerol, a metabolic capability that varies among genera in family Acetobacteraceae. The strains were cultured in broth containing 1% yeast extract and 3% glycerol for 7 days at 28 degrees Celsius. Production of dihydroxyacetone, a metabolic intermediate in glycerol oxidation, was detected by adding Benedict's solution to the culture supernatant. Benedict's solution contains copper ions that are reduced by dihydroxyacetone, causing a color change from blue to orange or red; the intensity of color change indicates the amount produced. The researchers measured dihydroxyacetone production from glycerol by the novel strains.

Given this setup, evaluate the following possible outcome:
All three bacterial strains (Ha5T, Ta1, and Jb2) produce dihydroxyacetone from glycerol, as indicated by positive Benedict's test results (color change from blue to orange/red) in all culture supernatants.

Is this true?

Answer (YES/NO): NO